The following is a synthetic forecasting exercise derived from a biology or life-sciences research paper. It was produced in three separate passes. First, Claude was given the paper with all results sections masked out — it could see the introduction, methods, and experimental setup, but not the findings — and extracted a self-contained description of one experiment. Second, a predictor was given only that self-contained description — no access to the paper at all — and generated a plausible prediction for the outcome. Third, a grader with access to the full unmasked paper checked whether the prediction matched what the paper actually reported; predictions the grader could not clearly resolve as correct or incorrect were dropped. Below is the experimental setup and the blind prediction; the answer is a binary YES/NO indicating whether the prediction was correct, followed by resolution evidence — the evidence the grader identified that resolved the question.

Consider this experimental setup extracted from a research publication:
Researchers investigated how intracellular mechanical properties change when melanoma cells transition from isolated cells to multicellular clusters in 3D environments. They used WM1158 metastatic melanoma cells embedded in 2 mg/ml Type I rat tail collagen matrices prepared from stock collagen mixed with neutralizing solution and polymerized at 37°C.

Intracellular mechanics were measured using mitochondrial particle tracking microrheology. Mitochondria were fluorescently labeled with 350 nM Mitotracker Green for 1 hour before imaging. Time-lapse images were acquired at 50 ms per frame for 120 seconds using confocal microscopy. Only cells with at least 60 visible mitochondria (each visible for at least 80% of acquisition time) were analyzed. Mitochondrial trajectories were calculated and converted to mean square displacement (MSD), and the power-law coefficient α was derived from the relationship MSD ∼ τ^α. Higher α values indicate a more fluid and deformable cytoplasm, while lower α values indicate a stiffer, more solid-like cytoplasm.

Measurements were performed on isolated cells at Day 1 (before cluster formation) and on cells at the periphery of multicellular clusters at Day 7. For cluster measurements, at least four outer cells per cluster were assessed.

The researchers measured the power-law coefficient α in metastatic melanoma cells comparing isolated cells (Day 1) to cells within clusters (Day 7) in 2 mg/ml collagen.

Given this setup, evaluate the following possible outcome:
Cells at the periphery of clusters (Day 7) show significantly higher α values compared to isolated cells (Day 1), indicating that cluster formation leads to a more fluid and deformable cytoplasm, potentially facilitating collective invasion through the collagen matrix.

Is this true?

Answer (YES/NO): NO